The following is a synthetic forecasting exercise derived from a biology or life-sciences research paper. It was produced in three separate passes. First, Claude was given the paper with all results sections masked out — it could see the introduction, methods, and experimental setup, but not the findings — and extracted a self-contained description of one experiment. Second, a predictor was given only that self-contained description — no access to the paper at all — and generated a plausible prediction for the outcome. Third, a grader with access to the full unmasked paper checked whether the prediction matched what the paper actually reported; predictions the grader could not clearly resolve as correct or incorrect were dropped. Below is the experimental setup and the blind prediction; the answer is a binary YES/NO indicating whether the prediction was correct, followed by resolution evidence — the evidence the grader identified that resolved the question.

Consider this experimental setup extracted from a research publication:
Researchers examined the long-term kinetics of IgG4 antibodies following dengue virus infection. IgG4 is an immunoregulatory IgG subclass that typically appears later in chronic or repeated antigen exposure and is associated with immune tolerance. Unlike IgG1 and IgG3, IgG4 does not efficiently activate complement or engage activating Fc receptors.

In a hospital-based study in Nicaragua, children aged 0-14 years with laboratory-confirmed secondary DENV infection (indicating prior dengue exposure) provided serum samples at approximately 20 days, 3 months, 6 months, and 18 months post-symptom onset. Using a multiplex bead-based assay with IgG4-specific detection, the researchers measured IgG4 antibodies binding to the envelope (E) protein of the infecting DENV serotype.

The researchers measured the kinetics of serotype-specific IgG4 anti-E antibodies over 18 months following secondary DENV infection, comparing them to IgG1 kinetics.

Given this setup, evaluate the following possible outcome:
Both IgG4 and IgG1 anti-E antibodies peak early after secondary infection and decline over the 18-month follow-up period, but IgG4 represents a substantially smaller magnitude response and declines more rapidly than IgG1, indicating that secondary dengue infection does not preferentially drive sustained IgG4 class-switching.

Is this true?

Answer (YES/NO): NO